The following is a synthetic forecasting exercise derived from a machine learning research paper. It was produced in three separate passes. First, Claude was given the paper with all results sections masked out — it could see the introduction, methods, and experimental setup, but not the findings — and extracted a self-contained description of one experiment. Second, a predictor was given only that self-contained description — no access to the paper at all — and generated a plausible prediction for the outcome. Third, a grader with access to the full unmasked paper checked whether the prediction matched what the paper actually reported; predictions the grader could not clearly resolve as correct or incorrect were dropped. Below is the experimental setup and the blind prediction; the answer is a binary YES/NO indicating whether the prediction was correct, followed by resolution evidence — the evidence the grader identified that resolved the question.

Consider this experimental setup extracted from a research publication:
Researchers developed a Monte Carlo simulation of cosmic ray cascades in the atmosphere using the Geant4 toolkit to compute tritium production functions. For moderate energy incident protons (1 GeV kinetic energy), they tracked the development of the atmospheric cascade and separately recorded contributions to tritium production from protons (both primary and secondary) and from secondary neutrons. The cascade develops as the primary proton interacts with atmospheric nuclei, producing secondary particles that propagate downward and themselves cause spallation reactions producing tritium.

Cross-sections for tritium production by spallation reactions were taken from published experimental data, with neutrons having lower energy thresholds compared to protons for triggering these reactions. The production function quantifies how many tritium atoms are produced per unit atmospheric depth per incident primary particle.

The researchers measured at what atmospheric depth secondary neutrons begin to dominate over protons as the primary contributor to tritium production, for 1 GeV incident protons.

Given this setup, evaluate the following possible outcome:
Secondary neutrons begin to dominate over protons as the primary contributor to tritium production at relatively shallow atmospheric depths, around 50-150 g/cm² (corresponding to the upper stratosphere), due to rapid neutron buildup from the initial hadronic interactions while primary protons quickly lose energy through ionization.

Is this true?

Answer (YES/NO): YES